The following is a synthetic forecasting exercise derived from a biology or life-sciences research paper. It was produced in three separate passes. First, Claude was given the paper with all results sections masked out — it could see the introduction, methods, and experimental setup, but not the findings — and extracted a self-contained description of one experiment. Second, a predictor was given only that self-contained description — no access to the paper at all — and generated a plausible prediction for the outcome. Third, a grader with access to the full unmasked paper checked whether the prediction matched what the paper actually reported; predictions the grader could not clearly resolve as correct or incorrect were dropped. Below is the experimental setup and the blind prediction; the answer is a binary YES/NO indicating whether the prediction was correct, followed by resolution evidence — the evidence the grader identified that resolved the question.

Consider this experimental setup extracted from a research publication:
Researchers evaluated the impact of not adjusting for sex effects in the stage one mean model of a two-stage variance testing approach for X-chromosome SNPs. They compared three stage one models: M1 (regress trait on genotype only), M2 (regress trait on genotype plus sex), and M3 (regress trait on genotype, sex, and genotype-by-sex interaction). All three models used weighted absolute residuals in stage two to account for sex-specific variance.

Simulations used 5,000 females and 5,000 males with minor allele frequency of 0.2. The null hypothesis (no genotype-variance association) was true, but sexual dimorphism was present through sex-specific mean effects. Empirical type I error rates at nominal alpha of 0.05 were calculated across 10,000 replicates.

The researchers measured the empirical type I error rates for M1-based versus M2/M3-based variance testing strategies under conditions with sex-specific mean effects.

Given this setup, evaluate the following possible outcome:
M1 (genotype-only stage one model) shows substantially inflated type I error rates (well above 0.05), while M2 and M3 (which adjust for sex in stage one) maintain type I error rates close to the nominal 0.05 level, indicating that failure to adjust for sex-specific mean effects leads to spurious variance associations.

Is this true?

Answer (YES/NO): YES